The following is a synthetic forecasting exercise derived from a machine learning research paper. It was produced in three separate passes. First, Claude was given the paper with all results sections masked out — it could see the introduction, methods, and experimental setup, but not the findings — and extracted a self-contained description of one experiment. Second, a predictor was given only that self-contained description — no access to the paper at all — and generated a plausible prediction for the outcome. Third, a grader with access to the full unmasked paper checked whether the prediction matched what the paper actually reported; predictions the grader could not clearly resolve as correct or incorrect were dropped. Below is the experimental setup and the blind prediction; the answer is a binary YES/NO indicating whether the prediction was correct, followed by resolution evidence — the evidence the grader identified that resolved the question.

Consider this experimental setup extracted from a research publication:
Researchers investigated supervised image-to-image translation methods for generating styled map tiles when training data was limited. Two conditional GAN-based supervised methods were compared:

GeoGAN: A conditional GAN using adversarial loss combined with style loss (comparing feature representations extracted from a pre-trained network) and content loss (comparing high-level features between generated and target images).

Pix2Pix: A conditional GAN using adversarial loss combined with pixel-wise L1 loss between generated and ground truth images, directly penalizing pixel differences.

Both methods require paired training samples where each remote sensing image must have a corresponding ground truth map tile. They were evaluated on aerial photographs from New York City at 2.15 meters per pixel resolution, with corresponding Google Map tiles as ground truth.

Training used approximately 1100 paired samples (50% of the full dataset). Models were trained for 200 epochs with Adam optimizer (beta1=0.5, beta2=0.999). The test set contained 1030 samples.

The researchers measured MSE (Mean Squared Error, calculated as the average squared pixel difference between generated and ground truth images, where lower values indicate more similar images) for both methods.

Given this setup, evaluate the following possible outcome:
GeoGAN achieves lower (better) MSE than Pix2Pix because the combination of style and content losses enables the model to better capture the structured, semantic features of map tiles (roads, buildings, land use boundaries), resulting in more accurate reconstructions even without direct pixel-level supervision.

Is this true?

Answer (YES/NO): YES